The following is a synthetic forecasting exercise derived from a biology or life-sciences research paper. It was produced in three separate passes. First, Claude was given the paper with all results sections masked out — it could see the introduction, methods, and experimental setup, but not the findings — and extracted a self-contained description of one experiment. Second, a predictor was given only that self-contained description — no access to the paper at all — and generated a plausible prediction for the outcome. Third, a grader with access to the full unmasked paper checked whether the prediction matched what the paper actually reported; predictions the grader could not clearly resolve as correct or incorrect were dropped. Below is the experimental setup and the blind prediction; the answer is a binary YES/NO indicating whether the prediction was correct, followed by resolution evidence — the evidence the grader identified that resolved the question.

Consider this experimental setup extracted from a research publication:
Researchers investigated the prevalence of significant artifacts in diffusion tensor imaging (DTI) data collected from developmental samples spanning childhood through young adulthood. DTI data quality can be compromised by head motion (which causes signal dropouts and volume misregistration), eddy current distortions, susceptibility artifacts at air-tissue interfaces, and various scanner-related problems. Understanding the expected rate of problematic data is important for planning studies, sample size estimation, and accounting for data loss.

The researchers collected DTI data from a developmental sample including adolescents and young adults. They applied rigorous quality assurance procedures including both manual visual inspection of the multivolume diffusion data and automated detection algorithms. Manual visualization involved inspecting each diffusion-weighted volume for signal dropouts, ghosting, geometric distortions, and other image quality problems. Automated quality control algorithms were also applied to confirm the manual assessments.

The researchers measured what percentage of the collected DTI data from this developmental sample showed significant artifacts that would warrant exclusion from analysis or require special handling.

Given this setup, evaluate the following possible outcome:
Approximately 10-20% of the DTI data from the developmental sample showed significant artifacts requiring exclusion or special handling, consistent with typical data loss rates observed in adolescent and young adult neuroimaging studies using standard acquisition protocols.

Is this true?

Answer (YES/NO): YES